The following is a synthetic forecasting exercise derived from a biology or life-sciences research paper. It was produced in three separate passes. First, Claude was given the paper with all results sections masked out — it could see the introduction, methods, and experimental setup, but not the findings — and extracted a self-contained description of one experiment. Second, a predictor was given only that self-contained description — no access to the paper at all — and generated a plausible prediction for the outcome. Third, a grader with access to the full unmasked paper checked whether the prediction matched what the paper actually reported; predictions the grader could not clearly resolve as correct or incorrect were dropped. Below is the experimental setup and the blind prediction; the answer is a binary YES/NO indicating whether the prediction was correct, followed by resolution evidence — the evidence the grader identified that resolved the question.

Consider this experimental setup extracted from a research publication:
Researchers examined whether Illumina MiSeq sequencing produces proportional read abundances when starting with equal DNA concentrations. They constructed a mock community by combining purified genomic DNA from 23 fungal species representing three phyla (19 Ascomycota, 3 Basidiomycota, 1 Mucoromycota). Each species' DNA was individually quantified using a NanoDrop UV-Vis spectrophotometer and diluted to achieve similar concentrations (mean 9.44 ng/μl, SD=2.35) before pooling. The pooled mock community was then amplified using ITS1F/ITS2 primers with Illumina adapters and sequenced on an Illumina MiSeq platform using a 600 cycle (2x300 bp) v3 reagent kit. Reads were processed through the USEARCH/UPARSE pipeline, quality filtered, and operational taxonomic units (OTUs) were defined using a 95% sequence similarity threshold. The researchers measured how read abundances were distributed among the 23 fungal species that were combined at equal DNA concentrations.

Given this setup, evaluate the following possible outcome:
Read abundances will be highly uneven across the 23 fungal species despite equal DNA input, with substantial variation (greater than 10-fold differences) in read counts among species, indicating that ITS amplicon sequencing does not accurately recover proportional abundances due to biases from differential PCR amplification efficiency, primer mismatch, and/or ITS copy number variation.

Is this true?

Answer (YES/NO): YES